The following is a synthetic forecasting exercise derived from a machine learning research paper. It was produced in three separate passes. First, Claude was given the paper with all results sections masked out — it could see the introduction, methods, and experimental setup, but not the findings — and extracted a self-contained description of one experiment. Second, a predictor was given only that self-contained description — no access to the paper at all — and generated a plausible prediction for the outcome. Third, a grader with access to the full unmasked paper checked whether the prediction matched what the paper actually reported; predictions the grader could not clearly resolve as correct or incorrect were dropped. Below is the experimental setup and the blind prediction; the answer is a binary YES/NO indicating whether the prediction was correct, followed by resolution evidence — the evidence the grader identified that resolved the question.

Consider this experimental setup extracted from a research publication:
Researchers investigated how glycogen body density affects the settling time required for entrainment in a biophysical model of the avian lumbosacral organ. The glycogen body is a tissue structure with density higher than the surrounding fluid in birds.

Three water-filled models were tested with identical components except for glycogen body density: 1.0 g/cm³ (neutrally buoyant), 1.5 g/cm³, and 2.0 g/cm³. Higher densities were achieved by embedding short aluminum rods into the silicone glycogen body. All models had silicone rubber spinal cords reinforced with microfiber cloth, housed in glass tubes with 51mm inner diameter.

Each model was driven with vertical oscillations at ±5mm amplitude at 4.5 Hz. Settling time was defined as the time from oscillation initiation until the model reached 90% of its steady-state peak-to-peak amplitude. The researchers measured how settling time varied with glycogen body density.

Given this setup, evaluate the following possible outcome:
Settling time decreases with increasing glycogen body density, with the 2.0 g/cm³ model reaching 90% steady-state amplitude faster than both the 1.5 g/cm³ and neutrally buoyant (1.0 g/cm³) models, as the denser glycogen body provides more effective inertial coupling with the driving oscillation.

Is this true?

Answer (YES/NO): NO